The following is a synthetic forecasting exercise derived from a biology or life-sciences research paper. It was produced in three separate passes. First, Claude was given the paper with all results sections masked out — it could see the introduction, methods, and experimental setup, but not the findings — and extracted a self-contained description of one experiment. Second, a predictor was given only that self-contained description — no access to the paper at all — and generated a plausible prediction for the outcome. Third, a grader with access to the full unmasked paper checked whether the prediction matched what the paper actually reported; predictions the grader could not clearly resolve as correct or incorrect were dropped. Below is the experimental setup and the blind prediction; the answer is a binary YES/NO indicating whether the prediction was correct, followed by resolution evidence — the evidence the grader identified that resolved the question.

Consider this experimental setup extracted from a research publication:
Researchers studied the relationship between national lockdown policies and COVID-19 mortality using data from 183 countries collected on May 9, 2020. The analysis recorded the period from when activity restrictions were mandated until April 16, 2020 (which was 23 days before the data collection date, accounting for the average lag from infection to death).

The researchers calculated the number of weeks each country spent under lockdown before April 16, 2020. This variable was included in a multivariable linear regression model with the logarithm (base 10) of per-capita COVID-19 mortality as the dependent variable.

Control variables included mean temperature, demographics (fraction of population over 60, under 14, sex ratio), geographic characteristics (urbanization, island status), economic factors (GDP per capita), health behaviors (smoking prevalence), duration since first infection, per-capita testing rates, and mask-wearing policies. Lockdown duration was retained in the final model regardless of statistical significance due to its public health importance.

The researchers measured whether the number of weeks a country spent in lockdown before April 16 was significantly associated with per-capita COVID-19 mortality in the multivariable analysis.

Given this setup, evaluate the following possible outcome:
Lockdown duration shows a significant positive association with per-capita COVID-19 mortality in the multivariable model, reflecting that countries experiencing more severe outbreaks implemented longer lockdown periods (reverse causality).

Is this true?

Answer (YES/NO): NO